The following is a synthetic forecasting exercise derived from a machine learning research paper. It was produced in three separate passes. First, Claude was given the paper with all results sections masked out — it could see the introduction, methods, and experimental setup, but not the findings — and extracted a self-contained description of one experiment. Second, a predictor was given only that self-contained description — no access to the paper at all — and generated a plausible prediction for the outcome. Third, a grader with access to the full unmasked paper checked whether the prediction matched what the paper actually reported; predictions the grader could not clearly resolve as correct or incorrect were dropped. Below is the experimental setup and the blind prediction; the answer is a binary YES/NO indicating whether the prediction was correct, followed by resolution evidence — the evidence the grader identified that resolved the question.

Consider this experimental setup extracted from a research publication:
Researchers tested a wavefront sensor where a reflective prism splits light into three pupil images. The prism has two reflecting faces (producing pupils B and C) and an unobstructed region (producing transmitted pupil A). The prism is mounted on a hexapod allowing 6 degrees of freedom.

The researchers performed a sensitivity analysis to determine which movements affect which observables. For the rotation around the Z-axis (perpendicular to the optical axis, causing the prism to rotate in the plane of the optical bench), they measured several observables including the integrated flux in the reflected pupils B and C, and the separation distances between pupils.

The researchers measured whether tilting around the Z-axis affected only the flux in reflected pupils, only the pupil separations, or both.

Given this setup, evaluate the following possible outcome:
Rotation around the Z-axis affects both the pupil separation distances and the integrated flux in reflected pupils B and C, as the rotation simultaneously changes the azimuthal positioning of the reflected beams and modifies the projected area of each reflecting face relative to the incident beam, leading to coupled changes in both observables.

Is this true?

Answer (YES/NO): YES